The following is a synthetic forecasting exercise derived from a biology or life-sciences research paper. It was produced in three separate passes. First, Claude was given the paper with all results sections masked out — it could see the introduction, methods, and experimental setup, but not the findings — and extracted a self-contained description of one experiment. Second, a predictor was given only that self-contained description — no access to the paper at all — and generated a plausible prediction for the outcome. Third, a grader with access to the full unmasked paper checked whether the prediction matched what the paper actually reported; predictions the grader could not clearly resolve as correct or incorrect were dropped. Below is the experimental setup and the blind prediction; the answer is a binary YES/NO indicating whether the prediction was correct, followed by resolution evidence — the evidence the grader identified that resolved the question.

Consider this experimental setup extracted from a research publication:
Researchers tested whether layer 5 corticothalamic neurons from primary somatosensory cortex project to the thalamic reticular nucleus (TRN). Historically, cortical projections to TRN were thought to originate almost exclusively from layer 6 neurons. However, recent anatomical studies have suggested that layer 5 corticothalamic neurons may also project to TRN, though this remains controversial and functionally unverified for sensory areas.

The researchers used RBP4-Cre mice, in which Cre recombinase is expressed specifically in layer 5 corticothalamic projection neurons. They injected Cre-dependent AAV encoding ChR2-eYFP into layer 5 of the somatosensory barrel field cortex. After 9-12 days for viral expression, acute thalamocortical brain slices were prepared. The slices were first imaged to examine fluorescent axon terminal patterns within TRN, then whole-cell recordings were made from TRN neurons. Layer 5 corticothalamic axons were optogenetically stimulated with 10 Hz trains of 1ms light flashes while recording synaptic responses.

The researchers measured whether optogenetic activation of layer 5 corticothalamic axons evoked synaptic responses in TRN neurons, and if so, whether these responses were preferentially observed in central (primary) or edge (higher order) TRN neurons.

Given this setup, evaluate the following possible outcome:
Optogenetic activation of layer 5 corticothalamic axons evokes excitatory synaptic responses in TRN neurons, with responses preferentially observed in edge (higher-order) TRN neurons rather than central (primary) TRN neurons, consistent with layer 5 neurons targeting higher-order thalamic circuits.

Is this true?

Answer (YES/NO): YES